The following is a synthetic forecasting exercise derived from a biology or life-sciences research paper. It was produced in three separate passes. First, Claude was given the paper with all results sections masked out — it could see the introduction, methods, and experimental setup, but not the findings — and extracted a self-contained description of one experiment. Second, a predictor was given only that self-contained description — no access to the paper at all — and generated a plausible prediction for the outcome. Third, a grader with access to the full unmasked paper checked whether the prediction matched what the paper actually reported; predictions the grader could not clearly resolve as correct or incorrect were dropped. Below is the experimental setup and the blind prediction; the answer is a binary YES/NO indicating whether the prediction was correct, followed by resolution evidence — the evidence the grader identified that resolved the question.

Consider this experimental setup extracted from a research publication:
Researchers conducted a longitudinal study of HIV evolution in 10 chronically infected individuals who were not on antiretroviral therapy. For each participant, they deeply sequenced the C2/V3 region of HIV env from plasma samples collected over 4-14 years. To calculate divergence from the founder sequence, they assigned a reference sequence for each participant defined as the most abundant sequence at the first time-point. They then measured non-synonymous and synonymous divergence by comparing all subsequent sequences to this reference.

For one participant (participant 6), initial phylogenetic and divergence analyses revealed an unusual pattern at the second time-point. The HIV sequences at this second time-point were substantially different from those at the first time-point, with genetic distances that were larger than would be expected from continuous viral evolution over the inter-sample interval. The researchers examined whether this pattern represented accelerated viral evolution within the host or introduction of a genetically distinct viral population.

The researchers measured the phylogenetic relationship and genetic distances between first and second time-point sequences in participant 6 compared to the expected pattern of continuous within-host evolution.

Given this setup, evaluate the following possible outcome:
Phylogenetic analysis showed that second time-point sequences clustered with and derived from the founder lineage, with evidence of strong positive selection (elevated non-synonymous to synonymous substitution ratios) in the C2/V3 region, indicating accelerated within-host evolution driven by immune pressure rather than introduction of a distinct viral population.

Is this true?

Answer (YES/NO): NO